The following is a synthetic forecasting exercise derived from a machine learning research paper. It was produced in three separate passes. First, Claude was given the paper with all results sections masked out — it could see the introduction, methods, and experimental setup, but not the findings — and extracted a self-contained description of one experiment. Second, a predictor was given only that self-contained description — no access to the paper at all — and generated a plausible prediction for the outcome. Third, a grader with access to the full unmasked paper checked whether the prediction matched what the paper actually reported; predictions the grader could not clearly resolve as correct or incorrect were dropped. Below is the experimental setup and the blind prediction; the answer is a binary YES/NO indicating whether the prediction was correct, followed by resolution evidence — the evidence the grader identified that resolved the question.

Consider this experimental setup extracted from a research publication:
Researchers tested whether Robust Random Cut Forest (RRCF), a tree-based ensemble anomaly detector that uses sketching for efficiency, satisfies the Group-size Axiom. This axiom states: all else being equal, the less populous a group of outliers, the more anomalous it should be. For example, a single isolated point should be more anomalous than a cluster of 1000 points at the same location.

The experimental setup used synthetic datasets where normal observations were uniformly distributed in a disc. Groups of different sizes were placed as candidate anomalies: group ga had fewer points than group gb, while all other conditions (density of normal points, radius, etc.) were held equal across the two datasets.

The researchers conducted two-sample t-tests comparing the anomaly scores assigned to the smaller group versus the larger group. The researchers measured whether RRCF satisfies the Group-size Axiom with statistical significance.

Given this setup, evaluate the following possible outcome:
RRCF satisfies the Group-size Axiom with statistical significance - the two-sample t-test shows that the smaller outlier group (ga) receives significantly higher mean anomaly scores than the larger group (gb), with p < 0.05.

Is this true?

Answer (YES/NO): NO